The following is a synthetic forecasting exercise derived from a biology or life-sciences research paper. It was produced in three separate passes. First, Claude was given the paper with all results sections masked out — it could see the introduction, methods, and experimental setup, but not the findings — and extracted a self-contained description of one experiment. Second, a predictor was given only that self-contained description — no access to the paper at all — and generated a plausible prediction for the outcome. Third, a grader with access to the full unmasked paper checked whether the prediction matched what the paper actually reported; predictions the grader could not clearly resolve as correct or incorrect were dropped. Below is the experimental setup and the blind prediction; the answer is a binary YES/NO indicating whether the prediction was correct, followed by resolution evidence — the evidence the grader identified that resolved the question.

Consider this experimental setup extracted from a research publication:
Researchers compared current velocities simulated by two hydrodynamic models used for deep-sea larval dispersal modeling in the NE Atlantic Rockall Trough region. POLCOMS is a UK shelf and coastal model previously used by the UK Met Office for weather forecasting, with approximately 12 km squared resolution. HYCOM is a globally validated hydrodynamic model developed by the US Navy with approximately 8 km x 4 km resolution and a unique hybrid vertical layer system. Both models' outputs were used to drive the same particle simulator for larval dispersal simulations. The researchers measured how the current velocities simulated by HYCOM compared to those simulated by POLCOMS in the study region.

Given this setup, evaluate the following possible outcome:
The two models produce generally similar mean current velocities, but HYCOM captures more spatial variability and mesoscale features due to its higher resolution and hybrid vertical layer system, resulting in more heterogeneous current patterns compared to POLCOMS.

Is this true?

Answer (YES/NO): NO